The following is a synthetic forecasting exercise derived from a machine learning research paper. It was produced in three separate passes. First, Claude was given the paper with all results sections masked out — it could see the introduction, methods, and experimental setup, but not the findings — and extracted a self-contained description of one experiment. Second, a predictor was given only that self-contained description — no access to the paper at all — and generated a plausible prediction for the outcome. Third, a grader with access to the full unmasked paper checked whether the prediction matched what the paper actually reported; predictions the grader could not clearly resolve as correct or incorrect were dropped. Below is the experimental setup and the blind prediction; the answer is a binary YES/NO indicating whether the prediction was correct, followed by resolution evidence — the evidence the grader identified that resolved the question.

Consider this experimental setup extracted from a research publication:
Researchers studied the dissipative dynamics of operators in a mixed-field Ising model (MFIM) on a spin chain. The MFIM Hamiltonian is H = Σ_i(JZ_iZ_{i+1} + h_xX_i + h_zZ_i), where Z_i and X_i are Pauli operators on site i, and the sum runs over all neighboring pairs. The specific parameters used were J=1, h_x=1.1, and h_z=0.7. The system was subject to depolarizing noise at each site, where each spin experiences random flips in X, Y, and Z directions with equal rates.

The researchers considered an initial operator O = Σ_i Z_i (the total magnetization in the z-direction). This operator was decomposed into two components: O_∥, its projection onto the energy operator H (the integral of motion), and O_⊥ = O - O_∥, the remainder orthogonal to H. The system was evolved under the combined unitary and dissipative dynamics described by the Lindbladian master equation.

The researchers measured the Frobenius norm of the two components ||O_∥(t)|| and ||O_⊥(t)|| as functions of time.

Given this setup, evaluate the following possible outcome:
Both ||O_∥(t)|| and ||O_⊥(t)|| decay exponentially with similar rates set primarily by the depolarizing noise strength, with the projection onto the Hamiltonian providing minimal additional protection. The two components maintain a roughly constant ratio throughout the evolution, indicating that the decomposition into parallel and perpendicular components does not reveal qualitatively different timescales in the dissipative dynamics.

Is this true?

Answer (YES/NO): NO